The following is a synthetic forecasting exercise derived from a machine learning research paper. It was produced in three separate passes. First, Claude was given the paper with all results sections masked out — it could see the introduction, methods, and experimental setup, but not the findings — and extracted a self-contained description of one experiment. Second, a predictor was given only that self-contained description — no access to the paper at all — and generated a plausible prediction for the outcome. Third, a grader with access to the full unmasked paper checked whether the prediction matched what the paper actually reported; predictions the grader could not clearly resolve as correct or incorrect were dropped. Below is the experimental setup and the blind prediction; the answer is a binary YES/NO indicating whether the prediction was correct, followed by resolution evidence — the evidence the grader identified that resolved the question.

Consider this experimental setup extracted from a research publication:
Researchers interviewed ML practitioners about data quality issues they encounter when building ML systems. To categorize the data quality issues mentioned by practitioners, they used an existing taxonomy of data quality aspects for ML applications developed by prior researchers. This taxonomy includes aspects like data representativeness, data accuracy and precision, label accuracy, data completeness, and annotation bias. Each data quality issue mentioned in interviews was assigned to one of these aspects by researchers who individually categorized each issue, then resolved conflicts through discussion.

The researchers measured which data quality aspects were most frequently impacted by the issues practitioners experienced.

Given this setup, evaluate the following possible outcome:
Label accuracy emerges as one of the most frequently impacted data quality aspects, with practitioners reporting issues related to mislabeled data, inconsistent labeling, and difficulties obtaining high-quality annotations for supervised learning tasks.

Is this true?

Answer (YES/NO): YES